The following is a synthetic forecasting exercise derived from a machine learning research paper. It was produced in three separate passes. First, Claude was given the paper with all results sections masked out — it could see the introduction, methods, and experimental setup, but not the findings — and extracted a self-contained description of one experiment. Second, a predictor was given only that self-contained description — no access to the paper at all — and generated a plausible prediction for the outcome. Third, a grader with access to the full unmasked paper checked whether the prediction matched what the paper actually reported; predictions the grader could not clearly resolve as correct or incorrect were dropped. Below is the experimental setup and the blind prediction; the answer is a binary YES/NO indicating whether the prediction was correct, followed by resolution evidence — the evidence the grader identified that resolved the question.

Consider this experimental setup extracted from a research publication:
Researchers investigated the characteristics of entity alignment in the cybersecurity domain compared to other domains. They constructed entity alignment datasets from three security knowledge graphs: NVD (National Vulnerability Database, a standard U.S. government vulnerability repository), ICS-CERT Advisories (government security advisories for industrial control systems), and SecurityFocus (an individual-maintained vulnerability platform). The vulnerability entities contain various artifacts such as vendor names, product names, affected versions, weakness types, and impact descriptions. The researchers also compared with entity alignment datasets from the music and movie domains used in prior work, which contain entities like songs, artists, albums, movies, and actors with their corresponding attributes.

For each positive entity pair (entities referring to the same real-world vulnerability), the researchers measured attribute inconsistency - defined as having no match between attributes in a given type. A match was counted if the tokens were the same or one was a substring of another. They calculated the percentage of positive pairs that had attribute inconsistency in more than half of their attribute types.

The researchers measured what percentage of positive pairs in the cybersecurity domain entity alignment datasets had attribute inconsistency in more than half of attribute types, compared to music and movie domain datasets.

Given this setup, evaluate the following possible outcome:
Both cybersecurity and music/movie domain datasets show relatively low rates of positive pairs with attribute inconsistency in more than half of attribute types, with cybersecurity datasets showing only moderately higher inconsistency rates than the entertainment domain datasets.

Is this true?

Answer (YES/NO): NO